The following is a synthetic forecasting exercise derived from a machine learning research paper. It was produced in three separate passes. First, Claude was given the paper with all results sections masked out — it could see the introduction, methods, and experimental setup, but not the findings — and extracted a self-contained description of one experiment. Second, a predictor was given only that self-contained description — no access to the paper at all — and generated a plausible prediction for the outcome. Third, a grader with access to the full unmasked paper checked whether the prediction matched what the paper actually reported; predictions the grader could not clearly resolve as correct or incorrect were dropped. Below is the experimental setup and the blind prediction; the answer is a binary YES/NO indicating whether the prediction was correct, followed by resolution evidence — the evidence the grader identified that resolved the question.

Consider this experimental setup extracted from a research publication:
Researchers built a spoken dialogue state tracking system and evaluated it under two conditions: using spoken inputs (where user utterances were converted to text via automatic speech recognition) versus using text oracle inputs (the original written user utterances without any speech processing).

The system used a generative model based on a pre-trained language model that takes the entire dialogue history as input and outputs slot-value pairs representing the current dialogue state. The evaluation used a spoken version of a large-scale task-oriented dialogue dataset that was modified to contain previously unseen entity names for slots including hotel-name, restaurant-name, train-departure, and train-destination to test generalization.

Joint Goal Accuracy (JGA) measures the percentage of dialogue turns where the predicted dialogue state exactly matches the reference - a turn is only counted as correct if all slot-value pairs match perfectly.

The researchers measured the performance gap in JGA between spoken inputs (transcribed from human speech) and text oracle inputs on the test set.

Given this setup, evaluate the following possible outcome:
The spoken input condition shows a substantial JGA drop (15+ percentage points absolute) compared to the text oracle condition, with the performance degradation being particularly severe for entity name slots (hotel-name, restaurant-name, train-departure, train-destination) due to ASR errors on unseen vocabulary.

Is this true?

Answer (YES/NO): NO